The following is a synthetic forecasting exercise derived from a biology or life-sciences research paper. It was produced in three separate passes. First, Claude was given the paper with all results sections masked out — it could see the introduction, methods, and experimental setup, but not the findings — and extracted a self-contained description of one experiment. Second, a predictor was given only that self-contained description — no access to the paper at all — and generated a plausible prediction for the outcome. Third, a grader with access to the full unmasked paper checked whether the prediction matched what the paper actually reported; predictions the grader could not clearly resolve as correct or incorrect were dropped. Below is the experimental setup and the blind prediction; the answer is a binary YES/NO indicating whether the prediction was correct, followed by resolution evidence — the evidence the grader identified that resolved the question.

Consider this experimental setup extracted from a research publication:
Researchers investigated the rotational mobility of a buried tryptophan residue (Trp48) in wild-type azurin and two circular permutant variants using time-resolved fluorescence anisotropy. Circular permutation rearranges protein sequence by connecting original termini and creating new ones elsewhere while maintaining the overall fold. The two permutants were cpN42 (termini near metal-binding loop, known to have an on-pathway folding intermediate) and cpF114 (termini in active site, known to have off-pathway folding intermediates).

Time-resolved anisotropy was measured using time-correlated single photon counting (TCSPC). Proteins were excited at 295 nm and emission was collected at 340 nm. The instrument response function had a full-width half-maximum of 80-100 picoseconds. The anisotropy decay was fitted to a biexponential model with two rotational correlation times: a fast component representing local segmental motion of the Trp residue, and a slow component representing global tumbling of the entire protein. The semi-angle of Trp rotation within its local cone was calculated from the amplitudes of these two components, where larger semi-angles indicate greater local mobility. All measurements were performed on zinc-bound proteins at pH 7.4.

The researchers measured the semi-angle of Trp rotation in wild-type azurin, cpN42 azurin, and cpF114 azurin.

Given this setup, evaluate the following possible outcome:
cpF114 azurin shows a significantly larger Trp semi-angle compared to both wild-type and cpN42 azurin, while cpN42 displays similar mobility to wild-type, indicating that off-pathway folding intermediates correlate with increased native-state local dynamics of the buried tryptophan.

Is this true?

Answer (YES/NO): NO